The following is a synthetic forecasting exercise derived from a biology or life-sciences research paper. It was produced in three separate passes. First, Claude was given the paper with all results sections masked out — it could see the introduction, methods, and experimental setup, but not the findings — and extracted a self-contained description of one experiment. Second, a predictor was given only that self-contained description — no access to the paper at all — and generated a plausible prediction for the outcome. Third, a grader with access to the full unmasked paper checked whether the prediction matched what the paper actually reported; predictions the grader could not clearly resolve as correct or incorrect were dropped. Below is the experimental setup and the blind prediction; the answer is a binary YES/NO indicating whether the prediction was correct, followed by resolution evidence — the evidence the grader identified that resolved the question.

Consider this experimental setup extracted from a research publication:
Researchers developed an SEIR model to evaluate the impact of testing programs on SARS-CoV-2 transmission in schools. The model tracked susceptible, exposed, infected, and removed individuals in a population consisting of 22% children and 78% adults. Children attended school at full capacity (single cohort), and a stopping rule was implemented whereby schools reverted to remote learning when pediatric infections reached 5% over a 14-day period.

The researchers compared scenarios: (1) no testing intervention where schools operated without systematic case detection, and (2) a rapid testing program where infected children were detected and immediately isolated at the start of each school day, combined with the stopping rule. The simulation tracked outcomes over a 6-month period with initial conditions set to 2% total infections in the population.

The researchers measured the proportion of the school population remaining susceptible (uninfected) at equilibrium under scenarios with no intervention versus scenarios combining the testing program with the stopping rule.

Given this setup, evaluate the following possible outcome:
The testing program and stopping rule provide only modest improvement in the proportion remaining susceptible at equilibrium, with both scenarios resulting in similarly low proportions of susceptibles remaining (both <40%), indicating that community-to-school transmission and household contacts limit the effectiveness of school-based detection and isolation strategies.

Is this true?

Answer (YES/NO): NO